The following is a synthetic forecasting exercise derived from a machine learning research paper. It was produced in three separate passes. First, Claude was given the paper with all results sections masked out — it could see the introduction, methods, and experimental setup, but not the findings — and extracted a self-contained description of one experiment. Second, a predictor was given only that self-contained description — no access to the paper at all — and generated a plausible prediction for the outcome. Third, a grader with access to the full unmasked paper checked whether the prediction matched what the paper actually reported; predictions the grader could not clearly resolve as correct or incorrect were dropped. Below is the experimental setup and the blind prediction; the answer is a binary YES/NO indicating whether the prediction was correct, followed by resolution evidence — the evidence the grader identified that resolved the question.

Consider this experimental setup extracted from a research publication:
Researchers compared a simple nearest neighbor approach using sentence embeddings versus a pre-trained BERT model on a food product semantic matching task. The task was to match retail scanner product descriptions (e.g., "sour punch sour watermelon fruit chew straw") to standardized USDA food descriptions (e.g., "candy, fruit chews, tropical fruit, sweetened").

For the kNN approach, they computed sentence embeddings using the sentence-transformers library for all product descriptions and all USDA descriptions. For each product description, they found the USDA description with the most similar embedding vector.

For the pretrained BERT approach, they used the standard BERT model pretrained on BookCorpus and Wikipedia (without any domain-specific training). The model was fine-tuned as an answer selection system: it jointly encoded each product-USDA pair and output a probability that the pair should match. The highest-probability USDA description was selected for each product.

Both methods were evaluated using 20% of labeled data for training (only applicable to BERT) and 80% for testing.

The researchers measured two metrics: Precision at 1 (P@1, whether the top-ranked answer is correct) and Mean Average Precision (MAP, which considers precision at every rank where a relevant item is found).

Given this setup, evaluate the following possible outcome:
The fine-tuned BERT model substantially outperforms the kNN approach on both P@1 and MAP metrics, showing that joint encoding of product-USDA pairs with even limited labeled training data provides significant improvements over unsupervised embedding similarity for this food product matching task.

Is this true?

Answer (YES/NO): NO